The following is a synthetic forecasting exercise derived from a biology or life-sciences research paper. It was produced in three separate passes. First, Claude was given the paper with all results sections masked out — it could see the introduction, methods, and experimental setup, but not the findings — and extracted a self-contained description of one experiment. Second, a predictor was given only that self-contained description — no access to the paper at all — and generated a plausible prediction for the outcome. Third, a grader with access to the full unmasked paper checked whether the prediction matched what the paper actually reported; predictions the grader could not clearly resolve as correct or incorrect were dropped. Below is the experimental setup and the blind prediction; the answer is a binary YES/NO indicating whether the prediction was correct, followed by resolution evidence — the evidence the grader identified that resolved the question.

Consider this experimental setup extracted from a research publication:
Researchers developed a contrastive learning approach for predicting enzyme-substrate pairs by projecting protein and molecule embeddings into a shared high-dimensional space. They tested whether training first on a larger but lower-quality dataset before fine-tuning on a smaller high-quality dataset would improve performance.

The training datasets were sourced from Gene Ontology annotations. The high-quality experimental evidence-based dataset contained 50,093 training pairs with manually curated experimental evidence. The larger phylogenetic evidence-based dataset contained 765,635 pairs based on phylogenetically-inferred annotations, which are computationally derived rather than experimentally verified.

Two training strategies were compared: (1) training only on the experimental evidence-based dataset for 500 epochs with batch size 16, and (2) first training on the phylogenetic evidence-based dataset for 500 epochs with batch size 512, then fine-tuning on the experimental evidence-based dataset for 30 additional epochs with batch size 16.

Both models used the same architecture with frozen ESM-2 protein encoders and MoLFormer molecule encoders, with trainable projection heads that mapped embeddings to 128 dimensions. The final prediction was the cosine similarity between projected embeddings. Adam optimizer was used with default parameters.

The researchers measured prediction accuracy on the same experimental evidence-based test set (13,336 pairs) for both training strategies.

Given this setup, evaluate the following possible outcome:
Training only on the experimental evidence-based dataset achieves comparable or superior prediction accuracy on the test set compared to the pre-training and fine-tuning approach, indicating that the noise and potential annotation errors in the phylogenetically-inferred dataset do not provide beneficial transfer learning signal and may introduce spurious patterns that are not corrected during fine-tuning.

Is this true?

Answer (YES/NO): NO